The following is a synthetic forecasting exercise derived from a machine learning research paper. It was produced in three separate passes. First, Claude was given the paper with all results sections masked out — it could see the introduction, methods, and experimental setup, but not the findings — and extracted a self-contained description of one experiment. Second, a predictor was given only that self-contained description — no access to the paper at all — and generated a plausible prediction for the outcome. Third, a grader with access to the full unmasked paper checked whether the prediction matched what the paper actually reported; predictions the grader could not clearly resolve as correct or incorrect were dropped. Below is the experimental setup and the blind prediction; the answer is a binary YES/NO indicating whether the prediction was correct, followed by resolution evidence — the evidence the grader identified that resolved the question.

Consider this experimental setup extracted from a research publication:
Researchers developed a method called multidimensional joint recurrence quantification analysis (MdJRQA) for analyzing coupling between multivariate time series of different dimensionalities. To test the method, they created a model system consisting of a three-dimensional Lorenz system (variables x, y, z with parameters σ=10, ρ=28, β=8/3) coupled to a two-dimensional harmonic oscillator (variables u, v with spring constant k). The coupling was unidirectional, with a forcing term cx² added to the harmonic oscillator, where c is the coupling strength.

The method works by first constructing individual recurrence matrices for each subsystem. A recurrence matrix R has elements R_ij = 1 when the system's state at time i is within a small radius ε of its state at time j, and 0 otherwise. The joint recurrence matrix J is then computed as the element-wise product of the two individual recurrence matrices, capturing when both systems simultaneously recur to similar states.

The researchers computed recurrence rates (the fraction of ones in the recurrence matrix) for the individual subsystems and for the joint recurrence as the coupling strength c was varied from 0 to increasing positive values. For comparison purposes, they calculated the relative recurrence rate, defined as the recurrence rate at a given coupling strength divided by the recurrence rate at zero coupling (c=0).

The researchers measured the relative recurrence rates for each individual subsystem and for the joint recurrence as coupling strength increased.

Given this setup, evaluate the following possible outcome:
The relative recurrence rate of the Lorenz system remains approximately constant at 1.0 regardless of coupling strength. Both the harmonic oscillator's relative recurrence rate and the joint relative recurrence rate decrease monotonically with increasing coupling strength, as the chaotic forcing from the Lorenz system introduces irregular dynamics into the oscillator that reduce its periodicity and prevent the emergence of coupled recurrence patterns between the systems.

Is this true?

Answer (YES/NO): NO